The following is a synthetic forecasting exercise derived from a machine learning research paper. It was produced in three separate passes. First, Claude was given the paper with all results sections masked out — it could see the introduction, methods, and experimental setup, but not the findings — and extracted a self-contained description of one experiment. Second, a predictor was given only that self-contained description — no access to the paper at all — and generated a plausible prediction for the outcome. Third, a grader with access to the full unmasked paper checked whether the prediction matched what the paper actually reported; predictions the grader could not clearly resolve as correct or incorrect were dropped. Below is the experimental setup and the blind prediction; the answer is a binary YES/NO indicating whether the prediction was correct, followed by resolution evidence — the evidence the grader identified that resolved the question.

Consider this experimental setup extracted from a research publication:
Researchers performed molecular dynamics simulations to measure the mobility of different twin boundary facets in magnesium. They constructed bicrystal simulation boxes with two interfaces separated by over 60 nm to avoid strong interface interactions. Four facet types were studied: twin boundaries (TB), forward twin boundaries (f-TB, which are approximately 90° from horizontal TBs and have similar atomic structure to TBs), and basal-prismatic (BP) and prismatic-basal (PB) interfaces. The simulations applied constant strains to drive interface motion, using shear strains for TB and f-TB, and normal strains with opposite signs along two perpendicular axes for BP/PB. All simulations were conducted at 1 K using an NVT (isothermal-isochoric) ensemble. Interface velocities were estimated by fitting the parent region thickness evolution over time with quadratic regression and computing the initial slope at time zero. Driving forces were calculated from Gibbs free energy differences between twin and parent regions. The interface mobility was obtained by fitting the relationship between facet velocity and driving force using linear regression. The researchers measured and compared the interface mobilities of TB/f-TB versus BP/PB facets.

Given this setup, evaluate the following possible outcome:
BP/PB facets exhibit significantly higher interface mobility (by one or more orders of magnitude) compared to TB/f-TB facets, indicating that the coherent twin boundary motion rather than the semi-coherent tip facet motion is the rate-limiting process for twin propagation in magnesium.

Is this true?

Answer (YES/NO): NO